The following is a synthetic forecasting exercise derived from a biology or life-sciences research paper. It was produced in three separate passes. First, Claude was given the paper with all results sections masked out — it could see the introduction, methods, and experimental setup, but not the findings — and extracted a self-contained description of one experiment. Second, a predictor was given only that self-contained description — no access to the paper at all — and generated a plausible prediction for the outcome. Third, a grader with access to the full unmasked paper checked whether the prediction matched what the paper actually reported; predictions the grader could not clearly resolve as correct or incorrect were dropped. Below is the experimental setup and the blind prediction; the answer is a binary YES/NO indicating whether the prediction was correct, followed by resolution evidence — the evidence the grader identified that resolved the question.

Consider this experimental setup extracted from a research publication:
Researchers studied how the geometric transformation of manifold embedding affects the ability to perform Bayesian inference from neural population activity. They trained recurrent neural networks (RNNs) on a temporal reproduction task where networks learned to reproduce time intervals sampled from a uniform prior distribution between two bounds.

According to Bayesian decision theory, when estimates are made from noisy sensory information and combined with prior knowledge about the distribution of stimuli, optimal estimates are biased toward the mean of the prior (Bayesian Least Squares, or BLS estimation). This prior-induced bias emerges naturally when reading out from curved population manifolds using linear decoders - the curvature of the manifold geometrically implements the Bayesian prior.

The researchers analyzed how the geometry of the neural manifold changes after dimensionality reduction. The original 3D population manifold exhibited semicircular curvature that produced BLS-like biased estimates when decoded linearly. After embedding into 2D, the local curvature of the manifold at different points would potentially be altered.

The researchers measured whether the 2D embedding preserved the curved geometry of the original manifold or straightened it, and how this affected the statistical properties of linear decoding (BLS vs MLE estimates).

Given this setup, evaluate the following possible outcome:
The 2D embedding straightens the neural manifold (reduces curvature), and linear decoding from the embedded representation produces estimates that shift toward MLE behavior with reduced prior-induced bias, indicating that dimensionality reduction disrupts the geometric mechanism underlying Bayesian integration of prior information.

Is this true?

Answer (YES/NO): YES